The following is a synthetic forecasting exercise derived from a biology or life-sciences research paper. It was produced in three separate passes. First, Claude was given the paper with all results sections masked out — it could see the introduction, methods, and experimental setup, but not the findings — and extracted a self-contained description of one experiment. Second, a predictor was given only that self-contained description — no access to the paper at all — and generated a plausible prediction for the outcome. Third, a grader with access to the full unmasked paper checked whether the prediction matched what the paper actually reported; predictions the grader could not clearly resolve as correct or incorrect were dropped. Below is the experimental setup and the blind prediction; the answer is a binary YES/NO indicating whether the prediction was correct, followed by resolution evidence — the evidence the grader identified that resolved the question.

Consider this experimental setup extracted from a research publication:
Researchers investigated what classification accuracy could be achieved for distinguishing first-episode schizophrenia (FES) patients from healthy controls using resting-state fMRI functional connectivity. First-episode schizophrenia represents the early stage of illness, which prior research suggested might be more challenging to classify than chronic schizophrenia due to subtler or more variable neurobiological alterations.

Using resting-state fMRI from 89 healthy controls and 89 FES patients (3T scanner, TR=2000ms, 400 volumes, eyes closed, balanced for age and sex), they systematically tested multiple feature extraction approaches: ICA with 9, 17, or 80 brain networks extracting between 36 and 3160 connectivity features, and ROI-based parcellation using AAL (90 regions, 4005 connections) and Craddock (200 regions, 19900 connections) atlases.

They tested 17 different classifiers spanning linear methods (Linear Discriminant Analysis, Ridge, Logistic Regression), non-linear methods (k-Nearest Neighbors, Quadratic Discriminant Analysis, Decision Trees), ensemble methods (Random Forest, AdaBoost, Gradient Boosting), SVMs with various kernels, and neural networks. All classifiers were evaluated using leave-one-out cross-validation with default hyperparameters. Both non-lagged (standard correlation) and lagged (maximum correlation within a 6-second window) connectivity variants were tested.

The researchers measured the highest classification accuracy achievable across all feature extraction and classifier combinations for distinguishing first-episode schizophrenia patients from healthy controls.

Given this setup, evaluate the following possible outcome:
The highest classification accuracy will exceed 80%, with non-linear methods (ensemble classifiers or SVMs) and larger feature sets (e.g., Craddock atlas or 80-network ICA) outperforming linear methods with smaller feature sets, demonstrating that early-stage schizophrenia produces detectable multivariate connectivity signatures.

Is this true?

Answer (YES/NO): NO